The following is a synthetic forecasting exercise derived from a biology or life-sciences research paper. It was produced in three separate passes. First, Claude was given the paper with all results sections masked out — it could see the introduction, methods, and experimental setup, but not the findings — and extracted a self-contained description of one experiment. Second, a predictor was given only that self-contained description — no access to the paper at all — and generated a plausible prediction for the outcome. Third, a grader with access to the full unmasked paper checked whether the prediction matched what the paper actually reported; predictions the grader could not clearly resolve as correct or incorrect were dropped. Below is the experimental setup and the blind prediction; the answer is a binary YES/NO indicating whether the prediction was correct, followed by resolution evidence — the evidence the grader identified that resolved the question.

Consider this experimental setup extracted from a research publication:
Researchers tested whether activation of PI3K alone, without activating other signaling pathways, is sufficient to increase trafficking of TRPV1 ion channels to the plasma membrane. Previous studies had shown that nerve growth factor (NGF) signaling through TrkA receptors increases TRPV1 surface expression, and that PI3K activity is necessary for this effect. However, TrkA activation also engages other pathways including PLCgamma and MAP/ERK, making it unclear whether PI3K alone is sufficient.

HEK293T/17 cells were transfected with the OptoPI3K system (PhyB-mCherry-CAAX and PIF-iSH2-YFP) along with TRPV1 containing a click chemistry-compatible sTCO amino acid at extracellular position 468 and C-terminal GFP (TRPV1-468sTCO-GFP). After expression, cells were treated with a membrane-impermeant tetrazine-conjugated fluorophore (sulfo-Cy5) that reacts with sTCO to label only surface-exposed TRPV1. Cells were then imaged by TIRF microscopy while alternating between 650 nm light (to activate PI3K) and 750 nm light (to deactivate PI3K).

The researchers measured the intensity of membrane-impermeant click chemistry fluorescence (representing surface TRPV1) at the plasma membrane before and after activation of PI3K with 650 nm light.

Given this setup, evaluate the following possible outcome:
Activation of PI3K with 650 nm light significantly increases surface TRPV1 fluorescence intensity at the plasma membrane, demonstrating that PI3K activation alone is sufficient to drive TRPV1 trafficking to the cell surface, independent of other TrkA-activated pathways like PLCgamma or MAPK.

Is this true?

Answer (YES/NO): YES